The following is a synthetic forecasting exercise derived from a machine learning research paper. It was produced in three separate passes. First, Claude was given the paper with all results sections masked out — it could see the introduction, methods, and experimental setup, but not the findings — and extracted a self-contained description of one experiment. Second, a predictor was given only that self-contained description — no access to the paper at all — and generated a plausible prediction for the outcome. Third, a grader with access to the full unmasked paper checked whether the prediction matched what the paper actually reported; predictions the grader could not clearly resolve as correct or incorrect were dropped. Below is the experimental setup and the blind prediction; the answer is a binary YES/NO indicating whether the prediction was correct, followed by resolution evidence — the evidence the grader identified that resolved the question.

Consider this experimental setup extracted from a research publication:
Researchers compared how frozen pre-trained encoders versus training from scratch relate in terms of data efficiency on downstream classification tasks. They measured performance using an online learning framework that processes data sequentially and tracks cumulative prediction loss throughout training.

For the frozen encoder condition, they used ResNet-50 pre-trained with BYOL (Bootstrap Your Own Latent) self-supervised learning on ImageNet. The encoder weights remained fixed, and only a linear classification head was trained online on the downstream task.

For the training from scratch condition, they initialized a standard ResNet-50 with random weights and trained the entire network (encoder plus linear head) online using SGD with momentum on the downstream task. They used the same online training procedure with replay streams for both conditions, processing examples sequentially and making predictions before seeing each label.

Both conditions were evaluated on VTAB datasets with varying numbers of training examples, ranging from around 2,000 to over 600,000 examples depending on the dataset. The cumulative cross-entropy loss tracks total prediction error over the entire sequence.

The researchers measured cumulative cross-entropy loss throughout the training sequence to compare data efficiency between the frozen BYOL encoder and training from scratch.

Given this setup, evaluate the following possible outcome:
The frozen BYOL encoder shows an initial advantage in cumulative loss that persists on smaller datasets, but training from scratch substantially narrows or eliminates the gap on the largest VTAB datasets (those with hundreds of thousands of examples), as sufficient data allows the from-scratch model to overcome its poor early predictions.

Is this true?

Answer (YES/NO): YES